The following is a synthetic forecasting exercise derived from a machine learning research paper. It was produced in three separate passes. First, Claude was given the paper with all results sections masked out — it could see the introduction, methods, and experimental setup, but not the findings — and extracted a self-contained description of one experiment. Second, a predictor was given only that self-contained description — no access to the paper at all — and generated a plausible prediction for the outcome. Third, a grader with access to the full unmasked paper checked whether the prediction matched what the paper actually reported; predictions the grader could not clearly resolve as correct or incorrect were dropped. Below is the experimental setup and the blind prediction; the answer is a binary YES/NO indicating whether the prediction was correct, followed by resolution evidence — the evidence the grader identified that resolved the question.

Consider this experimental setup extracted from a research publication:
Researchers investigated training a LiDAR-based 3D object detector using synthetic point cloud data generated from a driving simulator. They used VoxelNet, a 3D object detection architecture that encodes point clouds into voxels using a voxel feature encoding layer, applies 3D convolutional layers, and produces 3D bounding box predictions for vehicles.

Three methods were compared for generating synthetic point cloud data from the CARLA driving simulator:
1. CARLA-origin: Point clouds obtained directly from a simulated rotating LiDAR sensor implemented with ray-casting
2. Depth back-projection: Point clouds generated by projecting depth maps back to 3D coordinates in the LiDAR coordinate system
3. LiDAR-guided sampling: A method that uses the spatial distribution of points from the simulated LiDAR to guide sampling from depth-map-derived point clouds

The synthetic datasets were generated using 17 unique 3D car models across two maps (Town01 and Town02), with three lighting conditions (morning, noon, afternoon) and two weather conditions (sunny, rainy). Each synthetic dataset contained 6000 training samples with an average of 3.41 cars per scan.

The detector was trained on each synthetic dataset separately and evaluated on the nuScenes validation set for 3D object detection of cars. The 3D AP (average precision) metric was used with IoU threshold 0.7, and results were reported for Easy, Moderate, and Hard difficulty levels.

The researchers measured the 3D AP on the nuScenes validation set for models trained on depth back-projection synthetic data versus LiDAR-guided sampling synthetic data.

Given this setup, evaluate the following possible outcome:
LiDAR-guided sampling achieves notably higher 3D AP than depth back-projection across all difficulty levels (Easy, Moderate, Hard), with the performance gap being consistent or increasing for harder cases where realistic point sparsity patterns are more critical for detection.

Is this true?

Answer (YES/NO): NO